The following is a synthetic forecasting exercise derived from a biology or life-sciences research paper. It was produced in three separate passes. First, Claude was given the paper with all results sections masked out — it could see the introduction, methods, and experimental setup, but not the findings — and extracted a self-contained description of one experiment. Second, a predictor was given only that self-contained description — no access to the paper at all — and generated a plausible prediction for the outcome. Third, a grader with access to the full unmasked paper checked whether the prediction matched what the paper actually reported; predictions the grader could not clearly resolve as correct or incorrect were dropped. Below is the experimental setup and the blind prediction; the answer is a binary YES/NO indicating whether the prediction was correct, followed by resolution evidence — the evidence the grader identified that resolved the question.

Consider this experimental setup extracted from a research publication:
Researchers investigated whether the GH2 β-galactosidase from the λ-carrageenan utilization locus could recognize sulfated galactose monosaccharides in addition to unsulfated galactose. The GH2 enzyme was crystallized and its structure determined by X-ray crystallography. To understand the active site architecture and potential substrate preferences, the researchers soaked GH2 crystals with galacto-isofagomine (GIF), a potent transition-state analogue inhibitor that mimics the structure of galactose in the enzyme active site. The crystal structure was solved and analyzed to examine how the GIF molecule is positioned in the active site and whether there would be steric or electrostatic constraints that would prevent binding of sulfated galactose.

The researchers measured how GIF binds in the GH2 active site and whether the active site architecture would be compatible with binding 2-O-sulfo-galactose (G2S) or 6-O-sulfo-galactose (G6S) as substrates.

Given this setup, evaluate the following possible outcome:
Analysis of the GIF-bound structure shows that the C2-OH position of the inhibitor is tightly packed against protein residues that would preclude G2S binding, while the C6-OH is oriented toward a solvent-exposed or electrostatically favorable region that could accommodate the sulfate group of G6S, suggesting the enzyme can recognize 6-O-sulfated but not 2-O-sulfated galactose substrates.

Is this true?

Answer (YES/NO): NO